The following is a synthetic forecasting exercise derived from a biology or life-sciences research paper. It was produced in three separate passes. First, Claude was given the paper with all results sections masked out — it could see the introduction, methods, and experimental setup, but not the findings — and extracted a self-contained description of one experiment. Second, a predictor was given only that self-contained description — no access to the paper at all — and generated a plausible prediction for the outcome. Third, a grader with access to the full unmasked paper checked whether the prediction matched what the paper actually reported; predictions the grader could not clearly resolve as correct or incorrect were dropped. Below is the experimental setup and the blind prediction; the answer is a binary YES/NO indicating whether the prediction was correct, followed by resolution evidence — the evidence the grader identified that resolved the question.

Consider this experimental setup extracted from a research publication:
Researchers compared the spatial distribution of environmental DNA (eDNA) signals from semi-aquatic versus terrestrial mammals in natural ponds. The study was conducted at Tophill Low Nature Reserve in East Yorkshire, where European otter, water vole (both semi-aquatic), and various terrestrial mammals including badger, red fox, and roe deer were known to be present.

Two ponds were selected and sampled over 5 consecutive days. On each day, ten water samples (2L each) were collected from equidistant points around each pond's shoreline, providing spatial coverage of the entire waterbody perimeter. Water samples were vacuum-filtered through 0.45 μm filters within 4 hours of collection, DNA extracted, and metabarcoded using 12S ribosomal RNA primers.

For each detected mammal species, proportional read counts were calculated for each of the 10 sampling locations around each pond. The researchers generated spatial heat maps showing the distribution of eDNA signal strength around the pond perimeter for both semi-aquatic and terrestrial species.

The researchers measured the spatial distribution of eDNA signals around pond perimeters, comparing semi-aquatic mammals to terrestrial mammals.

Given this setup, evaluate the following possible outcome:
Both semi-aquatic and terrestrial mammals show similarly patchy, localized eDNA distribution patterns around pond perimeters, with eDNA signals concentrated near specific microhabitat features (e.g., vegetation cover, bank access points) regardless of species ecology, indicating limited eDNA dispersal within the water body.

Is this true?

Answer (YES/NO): NO